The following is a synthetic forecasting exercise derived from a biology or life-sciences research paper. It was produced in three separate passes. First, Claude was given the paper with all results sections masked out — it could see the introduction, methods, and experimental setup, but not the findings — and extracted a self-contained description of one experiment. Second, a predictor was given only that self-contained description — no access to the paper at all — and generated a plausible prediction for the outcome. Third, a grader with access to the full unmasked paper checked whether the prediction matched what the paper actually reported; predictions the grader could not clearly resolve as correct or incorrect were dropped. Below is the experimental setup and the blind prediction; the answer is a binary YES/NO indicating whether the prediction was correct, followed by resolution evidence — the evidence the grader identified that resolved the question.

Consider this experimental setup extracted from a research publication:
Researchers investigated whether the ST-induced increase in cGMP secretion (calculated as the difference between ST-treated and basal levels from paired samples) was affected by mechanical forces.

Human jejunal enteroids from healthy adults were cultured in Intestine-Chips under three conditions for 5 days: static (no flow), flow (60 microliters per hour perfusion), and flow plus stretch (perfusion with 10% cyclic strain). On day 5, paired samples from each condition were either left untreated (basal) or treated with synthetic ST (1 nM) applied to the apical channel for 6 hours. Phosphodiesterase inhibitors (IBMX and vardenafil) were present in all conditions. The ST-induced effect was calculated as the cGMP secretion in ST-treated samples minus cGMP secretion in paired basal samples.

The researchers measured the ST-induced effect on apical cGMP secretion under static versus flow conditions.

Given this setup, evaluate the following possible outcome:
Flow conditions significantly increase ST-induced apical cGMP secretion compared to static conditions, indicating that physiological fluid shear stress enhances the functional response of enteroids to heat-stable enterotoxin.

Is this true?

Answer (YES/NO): YES